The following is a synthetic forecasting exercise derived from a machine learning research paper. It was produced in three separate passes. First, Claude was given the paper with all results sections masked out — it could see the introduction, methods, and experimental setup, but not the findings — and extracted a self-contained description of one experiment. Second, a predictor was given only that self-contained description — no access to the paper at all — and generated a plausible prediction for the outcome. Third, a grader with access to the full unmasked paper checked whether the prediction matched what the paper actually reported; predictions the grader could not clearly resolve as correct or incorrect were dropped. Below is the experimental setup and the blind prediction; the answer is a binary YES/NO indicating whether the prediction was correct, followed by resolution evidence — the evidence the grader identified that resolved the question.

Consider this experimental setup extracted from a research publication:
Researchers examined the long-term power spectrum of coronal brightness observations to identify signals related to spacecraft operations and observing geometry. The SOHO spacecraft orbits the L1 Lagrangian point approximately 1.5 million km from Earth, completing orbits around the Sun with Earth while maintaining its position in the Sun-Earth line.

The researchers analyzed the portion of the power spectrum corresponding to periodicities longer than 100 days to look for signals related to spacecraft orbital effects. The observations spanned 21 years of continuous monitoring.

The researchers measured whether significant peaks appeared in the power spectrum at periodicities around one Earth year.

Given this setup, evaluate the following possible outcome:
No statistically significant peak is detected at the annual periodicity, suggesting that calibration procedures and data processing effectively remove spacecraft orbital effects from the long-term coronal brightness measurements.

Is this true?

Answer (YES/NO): NO